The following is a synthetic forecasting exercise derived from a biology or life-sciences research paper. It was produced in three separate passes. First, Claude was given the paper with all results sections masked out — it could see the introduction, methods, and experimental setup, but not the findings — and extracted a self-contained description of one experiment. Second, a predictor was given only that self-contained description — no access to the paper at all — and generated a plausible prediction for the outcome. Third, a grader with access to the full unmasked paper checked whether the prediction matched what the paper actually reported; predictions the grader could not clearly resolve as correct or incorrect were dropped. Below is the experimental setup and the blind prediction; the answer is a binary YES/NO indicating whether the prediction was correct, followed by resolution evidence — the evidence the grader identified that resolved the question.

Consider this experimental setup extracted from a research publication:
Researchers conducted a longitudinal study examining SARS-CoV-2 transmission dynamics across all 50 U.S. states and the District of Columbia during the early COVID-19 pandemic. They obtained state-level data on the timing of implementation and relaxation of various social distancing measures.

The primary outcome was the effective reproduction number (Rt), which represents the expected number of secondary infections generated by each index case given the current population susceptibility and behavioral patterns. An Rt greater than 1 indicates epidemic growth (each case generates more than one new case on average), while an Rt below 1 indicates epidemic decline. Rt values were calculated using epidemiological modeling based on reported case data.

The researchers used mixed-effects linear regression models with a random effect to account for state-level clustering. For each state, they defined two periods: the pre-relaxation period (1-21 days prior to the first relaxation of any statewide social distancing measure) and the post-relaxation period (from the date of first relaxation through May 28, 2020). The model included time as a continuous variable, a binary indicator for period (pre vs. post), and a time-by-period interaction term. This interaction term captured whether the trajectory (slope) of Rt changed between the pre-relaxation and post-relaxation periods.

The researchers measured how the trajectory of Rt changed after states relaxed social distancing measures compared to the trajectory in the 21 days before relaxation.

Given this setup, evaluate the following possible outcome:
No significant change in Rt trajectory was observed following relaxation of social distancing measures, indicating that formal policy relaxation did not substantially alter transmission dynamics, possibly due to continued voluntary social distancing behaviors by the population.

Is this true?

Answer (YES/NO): NO